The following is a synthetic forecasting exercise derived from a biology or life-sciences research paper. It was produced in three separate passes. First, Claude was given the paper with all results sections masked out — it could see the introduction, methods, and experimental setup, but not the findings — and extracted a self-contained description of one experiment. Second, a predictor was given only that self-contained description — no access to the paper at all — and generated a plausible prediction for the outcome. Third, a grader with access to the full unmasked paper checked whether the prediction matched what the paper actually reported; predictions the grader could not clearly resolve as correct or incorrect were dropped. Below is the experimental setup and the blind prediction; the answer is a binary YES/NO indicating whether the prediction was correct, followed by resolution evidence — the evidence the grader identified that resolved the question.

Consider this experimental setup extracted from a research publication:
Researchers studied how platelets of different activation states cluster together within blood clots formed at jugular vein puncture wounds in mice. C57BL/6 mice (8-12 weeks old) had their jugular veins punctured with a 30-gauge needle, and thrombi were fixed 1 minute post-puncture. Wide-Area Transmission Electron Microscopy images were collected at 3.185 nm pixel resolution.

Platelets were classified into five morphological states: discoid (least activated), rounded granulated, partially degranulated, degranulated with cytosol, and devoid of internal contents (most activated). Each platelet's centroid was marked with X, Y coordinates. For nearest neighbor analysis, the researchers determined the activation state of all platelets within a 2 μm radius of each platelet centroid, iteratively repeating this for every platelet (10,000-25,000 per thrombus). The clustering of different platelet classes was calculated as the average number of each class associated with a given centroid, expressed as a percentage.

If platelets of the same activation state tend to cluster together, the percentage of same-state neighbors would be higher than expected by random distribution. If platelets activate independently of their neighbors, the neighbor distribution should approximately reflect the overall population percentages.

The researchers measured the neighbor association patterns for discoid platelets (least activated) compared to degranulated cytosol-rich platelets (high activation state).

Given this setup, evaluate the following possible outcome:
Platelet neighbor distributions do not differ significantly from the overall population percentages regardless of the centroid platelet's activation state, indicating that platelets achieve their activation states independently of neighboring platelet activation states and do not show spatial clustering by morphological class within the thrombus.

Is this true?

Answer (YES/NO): NO